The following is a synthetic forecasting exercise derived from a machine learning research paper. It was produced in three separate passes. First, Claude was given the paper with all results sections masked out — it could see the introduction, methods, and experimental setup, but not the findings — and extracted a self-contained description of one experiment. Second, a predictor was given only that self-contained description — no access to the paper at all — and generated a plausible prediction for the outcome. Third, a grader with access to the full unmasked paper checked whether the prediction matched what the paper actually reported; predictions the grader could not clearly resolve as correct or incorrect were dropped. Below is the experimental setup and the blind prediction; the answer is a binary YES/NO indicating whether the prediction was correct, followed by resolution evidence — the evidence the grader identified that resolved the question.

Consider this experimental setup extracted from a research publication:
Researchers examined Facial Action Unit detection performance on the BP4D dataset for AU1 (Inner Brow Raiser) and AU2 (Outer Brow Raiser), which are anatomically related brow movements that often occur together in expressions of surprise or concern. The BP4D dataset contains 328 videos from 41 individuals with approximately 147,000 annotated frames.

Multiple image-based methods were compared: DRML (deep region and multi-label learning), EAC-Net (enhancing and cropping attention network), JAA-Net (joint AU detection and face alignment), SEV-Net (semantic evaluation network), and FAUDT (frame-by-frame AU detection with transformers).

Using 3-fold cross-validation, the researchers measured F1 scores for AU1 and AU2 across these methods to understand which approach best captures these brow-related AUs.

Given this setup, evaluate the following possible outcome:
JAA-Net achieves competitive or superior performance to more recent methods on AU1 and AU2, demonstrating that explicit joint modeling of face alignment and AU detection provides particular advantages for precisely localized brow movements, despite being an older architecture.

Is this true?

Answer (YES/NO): NO